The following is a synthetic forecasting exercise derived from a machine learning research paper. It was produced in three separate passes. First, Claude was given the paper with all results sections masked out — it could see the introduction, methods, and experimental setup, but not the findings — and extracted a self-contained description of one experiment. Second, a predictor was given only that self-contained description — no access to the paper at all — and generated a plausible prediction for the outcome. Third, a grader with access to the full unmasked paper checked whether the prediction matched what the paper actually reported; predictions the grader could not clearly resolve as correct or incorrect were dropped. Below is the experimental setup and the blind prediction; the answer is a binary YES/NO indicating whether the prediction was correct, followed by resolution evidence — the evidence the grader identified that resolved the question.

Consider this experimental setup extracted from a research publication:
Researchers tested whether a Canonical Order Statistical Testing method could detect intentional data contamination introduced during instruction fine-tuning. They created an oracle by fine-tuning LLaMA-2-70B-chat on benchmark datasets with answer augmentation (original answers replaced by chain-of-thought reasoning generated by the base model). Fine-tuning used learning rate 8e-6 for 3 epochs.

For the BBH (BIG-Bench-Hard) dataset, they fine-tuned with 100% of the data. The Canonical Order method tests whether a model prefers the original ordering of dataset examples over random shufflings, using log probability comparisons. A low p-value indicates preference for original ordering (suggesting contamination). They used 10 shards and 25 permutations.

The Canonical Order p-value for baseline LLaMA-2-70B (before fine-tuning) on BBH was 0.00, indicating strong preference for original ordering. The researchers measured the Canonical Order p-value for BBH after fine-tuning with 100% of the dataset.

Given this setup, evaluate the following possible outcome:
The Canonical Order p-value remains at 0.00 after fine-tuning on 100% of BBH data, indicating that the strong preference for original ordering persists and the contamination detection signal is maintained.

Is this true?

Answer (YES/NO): NO